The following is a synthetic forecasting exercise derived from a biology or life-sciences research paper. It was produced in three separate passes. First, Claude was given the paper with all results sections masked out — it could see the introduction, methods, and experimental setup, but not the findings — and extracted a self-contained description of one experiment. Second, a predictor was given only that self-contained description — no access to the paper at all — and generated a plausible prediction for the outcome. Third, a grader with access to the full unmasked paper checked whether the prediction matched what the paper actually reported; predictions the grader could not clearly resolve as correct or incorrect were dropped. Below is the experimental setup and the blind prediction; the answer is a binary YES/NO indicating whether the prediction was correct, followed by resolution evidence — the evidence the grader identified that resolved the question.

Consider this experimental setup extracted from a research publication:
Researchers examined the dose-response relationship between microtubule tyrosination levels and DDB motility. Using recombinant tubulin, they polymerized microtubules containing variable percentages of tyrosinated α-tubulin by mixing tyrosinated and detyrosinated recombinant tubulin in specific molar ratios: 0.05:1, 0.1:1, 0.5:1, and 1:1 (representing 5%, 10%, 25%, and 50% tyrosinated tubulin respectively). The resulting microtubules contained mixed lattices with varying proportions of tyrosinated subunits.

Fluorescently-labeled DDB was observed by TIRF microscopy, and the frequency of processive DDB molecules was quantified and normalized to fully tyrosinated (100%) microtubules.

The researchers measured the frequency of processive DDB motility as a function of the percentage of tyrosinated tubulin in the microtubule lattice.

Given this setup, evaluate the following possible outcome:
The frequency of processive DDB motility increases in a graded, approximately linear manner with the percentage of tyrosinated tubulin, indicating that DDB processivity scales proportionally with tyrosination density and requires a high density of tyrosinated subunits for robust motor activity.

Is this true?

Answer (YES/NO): NO